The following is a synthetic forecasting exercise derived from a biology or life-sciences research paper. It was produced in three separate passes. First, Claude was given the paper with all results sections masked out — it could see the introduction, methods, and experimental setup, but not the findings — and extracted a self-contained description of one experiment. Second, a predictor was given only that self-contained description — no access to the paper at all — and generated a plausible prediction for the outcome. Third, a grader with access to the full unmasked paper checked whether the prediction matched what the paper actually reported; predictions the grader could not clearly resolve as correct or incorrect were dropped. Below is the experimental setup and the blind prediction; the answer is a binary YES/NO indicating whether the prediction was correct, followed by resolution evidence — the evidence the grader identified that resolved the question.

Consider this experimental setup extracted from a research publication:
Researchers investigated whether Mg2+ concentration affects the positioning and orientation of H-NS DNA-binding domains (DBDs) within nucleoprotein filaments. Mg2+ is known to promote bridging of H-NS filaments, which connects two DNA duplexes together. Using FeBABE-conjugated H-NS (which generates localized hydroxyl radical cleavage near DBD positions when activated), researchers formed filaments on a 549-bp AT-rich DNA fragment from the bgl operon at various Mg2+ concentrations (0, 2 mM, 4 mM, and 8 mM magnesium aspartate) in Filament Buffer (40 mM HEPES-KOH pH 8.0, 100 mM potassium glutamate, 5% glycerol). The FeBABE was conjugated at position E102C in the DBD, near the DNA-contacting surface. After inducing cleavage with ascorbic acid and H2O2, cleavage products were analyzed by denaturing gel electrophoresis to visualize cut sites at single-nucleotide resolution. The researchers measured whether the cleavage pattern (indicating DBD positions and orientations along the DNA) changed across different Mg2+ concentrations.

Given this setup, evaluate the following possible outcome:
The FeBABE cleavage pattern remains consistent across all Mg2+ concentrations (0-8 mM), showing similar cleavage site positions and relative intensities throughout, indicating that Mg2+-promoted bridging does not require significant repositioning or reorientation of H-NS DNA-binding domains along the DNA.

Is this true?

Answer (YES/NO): YES